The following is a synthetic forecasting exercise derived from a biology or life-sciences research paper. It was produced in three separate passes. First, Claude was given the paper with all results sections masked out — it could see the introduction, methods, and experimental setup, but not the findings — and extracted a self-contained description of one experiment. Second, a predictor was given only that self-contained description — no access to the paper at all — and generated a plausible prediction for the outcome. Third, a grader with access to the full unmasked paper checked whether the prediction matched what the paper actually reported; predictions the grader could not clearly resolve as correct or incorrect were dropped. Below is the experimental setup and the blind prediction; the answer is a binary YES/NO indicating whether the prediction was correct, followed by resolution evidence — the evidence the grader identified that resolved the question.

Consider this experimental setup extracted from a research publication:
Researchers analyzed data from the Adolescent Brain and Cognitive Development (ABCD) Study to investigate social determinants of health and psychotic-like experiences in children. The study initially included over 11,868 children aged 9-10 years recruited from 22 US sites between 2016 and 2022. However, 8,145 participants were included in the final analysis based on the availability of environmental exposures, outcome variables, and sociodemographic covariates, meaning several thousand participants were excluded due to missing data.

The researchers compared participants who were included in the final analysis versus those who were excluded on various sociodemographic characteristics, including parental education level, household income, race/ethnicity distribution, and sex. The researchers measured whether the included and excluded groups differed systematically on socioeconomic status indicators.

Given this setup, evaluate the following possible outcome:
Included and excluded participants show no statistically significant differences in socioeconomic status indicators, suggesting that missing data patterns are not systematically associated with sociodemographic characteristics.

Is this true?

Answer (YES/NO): NO